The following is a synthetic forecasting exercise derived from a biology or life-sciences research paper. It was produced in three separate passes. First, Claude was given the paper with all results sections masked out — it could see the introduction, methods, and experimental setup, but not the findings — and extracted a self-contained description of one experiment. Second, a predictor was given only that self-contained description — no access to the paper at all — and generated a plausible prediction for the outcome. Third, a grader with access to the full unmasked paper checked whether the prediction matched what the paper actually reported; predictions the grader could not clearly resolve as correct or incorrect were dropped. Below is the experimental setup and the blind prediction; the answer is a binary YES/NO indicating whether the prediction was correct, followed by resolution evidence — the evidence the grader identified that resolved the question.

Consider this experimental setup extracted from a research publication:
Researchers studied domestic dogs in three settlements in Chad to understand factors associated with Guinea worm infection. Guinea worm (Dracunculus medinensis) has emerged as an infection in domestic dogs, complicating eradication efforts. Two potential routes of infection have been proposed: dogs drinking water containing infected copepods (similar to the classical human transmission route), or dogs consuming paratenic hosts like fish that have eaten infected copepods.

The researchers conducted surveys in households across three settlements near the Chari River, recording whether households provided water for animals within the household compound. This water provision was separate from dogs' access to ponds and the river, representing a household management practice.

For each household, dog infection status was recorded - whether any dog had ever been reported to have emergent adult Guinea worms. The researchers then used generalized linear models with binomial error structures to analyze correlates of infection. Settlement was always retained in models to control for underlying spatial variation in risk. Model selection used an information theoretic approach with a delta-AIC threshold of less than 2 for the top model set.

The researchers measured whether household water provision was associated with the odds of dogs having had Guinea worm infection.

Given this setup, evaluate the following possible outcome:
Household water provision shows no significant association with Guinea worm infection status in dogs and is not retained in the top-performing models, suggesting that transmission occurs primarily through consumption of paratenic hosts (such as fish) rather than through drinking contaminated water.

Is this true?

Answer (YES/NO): NO